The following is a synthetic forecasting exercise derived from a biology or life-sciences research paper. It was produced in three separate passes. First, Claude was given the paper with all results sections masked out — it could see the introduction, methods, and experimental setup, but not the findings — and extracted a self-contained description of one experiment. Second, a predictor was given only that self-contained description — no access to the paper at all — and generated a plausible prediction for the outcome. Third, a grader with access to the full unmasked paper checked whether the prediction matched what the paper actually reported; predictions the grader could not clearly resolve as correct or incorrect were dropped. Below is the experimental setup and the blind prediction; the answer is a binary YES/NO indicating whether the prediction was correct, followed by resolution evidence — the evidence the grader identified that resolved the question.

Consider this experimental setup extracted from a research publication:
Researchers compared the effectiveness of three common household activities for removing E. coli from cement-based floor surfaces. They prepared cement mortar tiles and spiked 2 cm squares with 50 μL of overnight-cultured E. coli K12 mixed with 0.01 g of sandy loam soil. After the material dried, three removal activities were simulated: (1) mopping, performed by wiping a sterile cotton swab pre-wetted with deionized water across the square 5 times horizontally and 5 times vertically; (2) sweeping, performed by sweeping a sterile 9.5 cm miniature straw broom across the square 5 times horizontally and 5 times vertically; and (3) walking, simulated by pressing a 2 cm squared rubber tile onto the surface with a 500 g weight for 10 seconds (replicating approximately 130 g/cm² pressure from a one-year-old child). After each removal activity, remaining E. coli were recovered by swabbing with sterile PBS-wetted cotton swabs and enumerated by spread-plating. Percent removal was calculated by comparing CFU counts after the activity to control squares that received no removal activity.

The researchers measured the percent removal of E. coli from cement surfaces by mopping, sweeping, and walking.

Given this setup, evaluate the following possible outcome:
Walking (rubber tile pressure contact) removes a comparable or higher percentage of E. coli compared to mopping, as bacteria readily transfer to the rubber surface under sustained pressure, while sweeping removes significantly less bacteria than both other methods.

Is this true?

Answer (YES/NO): NO